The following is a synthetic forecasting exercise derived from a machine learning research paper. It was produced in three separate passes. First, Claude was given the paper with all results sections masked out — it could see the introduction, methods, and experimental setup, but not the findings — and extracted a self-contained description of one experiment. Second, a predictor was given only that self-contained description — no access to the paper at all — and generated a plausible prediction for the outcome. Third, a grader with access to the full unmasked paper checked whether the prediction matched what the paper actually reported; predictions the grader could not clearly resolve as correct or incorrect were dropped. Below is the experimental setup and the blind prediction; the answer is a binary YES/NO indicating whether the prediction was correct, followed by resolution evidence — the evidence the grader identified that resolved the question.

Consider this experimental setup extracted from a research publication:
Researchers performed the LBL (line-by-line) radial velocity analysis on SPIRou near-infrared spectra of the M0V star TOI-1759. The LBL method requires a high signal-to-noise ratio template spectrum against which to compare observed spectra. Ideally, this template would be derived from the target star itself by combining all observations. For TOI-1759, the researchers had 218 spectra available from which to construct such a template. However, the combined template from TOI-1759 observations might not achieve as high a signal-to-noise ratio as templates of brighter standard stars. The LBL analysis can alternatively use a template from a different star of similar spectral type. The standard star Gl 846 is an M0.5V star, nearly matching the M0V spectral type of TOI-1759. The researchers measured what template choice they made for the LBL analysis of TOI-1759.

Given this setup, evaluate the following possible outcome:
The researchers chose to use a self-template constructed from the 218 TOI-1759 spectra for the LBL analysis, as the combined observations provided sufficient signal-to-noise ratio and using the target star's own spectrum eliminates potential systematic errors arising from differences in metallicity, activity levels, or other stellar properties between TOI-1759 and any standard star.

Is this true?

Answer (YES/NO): NO